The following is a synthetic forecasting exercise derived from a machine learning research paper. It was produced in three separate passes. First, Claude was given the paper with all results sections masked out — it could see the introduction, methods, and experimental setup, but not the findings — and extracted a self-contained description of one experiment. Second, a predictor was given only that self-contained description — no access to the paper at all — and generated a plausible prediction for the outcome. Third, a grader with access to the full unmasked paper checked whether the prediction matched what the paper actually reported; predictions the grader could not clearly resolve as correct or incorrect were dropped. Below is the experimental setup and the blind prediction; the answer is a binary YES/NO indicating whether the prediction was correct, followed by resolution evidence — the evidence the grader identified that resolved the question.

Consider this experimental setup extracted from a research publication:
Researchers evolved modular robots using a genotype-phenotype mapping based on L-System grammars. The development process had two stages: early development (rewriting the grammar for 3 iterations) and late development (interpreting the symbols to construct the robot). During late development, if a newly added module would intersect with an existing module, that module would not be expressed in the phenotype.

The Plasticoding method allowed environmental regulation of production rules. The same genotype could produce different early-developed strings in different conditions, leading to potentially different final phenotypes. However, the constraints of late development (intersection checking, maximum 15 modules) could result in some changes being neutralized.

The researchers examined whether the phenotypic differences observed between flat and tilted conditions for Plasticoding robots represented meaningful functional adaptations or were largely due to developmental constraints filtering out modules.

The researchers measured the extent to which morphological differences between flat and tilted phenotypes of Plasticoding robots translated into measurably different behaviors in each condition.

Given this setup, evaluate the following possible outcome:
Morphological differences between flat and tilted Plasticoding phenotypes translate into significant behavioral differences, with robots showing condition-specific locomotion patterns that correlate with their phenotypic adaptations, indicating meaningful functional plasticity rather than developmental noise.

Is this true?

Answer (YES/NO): YES